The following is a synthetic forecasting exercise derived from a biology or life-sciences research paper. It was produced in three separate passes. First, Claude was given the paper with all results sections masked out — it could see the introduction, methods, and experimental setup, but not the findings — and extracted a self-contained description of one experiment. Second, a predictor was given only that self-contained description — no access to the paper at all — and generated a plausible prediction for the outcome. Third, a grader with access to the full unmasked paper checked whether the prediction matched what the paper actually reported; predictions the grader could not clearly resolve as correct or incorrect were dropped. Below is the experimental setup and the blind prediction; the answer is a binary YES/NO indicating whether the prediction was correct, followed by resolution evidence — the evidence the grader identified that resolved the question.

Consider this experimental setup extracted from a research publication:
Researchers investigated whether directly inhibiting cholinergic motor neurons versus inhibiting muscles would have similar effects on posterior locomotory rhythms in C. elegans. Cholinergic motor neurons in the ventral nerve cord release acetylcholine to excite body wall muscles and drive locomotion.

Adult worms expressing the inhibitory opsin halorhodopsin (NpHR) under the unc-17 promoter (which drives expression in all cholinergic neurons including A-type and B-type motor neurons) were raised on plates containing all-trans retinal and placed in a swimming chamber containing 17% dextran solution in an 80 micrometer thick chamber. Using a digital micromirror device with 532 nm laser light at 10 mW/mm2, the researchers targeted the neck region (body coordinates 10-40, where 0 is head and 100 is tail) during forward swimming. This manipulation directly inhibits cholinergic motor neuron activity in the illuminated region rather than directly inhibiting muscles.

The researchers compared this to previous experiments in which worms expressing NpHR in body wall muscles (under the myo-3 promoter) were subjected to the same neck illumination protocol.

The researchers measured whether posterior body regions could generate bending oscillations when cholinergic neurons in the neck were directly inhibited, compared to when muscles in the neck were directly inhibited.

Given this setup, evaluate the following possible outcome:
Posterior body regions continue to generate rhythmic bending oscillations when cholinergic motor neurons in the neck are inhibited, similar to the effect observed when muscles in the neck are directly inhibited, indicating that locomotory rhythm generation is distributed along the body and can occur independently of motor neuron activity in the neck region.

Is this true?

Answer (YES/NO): YES